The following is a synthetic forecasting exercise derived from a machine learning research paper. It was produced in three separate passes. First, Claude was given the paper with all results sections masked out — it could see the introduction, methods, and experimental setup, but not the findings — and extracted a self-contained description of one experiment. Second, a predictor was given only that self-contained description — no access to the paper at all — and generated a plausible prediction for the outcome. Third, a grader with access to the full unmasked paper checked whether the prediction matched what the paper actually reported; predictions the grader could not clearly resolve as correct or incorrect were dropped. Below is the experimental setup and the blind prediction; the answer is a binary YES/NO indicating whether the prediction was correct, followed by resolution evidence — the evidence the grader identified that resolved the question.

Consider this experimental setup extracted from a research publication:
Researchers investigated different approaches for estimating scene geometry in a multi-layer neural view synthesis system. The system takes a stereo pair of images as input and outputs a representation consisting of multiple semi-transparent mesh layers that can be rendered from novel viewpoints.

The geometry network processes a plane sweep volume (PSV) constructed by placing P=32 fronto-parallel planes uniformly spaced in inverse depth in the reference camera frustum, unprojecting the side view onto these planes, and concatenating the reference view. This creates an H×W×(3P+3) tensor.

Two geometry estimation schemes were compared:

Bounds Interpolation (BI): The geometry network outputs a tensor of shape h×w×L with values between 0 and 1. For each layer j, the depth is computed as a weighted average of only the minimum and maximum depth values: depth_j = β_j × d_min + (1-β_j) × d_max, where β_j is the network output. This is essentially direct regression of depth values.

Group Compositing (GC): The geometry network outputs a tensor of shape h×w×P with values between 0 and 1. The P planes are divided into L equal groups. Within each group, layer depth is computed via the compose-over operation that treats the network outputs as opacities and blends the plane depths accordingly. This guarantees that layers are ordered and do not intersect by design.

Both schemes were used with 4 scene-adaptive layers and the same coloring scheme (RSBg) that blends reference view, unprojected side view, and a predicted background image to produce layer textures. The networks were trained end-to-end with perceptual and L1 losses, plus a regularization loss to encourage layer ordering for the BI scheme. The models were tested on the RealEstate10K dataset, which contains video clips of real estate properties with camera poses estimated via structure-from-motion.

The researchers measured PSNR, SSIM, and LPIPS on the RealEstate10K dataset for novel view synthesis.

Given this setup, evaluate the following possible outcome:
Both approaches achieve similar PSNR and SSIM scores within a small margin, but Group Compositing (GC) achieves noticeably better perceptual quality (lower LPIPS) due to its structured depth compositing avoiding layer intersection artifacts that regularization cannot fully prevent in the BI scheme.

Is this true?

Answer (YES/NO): NO